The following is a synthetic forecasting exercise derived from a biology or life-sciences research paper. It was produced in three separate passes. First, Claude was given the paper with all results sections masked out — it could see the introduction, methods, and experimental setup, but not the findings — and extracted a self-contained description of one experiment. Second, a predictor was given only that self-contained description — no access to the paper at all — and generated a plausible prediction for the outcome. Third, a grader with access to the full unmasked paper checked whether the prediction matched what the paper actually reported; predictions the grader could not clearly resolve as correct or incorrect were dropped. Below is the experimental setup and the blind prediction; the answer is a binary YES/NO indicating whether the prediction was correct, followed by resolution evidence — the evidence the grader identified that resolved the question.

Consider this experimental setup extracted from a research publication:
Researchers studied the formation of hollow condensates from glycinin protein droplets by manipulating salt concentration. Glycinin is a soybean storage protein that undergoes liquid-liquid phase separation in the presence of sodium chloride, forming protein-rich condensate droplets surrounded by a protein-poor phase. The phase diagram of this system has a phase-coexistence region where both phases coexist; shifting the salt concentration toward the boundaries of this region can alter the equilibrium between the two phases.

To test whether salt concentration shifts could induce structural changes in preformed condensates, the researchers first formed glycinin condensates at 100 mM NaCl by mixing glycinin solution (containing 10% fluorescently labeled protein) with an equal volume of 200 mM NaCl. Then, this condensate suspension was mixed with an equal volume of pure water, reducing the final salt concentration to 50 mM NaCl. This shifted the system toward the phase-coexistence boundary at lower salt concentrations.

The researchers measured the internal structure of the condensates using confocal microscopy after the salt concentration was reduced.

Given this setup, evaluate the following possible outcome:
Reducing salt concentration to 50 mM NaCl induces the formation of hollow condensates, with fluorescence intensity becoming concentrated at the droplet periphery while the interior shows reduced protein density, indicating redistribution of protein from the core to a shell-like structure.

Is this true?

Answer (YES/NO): YES